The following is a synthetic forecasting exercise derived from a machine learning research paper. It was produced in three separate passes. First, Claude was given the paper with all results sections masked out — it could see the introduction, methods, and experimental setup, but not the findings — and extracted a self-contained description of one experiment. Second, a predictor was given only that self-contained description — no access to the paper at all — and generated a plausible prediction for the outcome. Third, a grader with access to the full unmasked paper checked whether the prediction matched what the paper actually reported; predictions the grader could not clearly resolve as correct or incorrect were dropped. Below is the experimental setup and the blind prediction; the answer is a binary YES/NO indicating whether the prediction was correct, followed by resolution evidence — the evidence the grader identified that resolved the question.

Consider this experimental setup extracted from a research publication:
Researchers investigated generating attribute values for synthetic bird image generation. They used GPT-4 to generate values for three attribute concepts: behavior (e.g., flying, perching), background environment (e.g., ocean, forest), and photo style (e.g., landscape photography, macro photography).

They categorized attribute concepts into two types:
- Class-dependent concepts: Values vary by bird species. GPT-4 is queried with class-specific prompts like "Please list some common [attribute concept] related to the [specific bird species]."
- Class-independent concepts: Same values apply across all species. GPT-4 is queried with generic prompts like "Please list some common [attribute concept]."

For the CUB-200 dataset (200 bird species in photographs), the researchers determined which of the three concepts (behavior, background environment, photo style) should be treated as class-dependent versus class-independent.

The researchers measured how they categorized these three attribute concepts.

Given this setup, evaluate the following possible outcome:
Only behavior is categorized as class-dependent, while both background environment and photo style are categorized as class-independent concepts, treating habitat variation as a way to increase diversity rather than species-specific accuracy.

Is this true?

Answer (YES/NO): NO